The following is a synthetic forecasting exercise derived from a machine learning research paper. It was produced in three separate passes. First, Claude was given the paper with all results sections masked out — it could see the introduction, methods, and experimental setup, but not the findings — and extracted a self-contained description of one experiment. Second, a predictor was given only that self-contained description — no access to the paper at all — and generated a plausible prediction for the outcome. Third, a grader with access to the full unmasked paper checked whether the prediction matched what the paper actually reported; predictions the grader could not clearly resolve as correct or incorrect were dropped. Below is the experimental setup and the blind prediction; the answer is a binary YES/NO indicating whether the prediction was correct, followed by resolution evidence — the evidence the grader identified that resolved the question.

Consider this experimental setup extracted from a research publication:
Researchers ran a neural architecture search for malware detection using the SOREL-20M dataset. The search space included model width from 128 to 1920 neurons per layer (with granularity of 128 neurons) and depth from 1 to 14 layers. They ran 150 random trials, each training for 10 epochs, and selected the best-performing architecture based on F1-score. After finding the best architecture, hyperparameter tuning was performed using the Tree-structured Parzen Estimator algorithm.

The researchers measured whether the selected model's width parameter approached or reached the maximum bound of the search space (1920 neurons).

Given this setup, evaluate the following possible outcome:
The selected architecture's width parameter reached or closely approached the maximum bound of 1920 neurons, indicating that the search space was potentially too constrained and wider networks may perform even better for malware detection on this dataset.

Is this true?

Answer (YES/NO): YES